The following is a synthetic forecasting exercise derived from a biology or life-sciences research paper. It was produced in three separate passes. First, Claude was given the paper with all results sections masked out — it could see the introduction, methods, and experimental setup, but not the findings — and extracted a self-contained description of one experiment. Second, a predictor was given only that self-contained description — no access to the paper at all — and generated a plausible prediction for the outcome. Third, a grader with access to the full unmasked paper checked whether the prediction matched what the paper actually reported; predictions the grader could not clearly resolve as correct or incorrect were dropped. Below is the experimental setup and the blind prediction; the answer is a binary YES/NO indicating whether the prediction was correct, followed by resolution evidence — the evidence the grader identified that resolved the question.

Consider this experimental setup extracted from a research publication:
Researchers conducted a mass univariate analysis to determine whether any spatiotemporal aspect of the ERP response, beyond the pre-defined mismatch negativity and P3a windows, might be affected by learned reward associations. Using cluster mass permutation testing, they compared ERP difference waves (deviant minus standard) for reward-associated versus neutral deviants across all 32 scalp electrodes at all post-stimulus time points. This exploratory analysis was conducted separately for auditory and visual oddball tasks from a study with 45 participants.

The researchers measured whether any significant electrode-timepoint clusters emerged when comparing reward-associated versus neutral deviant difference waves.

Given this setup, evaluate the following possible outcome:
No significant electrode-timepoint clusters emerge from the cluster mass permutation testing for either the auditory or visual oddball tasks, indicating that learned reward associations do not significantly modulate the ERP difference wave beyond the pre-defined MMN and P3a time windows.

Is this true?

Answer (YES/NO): YES